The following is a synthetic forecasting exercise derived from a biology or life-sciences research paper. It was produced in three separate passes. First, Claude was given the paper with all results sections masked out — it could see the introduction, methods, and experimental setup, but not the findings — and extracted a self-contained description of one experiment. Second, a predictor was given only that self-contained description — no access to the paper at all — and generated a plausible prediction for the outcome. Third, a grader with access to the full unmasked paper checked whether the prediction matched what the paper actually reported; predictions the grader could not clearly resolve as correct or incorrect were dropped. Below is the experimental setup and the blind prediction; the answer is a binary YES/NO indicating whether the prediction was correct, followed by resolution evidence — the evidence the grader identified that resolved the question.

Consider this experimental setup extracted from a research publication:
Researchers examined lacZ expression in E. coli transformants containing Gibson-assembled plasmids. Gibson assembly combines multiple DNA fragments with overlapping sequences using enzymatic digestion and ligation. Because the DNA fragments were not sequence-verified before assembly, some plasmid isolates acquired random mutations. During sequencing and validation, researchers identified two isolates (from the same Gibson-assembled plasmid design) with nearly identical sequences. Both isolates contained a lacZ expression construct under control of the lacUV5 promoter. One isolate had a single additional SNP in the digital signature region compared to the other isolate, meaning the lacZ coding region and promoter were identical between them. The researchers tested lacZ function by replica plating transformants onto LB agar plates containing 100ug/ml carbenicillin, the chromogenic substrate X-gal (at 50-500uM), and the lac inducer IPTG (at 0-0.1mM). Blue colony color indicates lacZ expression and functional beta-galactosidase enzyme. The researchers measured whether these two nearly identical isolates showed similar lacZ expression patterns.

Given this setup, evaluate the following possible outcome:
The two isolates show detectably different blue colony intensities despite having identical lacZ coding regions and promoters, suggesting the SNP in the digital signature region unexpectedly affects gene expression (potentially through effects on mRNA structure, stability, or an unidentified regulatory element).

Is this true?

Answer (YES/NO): NO